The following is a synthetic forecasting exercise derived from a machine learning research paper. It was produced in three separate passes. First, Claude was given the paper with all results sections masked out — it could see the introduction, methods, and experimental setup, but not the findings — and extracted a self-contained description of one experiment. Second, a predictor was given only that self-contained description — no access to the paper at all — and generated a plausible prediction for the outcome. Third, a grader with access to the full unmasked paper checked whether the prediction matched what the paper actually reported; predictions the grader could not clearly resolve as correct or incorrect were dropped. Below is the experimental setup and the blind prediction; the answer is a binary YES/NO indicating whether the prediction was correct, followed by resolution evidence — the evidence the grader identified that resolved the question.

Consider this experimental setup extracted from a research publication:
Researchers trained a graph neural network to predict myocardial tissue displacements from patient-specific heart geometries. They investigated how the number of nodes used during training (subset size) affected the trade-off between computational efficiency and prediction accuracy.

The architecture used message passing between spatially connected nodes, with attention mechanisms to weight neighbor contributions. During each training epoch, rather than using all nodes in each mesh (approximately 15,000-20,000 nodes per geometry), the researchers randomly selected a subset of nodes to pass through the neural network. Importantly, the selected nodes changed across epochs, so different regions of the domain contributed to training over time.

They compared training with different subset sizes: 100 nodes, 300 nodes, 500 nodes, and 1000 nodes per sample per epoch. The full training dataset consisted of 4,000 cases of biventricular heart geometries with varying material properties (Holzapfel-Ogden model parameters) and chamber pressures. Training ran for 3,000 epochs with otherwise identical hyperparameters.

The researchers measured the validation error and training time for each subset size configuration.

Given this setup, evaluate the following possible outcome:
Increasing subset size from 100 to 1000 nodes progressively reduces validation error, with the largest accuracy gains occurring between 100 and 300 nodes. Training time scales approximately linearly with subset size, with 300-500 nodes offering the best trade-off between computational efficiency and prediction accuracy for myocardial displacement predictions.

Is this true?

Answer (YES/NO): NO